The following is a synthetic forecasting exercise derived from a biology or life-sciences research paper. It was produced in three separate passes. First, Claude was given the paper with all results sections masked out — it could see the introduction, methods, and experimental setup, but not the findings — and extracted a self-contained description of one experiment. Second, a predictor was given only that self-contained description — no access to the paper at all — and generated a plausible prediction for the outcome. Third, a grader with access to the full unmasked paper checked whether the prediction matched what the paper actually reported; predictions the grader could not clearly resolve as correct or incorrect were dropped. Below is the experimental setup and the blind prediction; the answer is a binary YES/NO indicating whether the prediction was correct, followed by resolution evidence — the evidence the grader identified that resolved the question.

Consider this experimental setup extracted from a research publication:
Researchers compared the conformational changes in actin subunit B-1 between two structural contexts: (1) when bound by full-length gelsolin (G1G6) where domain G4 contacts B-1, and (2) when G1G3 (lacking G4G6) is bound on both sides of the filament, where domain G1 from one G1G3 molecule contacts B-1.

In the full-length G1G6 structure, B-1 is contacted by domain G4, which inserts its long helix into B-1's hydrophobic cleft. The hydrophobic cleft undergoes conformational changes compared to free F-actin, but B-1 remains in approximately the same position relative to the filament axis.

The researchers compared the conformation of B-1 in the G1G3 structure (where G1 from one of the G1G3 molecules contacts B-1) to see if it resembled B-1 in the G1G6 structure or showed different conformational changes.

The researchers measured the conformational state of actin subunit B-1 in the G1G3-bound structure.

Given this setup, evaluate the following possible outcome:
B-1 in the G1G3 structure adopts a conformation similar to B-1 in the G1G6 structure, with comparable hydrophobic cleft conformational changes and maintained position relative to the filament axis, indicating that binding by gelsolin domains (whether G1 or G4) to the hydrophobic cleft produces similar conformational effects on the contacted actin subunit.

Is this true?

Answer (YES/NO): NO